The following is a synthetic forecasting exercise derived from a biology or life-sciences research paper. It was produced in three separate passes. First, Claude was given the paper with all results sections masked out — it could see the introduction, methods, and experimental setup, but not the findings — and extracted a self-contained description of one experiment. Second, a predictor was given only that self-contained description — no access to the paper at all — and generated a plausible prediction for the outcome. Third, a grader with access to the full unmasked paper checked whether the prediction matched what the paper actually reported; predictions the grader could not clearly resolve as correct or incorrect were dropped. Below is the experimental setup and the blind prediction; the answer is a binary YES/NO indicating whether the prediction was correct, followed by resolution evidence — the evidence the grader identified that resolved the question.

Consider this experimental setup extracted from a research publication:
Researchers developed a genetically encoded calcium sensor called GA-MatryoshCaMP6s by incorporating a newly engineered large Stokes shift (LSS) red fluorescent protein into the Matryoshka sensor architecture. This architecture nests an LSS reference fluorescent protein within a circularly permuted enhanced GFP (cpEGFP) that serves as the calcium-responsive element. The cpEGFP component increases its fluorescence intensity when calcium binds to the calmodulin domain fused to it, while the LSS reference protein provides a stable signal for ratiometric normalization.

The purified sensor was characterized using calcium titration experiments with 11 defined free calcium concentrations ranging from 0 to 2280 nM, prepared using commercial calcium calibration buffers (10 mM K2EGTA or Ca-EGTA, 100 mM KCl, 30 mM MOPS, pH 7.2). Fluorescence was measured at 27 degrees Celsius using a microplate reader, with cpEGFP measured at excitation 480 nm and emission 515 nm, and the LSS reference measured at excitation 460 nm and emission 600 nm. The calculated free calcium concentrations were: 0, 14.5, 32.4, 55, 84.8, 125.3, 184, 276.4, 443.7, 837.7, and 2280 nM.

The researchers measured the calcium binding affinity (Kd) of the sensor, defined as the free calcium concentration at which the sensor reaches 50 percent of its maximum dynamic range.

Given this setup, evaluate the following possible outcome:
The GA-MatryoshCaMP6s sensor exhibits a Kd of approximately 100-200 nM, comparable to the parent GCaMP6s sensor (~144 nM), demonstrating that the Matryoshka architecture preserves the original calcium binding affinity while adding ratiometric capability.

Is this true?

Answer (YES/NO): YES